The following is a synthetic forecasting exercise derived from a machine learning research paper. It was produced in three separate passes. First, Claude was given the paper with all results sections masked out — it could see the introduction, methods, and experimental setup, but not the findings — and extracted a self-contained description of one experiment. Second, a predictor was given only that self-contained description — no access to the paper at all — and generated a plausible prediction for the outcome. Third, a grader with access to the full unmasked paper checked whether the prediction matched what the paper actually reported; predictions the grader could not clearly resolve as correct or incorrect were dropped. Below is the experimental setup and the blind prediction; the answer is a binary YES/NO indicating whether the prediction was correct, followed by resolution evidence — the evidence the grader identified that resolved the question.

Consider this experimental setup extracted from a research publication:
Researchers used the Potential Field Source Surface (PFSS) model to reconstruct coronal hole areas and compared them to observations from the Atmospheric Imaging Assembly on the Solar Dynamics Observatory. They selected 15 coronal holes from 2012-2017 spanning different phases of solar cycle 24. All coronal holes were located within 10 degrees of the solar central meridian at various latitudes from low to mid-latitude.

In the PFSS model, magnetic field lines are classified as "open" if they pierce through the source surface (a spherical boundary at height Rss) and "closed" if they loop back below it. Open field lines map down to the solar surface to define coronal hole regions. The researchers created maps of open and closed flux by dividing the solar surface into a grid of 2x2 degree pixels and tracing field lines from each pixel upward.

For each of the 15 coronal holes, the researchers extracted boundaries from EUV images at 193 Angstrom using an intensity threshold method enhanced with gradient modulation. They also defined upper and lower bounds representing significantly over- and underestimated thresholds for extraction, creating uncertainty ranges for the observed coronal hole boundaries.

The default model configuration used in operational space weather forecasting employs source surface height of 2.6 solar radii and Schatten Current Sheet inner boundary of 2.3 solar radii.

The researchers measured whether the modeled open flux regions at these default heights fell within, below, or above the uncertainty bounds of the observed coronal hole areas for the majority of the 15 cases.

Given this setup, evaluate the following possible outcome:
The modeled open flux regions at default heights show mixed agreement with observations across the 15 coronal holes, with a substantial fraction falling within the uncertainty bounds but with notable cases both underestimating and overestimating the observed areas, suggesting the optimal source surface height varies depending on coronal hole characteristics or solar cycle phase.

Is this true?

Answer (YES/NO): NO